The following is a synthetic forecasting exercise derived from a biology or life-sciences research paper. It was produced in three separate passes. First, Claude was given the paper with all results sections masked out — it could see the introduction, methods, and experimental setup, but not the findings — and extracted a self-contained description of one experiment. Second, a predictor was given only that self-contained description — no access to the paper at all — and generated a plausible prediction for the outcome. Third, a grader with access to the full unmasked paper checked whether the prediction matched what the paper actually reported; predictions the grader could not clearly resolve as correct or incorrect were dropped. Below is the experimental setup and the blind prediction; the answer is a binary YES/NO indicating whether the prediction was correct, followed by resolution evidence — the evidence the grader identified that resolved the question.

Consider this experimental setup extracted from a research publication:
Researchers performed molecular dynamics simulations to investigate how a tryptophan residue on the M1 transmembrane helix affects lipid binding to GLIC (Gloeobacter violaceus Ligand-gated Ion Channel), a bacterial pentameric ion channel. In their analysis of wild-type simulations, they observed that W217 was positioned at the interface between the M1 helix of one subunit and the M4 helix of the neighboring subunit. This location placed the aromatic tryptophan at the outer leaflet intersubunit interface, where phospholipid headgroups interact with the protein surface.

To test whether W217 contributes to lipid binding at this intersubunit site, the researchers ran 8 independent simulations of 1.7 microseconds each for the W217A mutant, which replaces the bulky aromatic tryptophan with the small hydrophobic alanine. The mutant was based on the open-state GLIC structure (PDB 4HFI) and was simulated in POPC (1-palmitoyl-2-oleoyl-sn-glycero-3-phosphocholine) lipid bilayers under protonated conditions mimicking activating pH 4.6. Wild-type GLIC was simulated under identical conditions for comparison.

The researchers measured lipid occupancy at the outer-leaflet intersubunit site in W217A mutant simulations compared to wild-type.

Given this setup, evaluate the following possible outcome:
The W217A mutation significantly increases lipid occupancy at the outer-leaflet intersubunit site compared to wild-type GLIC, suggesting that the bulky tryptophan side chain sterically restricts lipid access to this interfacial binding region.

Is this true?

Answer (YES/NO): NO